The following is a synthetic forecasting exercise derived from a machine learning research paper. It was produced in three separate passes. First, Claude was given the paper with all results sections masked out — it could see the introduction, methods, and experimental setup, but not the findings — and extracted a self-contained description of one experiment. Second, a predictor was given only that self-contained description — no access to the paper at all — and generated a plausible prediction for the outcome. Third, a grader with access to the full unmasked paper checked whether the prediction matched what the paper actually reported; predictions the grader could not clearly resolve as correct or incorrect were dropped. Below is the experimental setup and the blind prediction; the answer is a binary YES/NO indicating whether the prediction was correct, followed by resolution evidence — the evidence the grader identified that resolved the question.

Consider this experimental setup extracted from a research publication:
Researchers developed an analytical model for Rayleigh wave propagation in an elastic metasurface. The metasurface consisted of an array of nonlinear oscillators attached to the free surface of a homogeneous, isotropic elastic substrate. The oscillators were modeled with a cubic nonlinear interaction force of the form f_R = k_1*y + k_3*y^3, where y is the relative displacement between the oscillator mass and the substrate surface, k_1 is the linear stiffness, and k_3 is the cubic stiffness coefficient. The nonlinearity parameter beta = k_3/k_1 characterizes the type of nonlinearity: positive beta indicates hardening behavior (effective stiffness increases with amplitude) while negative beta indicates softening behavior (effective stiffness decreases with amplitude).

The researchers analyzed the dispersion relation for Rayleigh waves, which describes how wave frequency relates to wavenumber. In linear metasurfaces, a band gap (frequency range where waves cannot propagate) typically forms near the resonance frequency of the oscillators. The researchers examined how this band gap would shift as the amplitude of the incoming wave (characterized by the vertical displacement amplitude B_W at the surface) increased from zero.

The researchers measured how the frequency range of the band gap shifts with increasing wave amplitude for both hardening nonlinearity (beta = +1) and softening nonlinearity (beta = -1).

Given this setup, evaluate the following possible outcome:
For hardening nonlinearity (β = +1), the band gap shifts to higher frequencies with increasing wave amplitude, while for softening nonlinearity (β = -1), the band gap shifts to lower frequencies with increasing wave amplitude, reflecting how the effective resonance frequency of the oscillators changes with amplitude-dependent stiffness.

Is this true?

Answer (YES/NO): NO